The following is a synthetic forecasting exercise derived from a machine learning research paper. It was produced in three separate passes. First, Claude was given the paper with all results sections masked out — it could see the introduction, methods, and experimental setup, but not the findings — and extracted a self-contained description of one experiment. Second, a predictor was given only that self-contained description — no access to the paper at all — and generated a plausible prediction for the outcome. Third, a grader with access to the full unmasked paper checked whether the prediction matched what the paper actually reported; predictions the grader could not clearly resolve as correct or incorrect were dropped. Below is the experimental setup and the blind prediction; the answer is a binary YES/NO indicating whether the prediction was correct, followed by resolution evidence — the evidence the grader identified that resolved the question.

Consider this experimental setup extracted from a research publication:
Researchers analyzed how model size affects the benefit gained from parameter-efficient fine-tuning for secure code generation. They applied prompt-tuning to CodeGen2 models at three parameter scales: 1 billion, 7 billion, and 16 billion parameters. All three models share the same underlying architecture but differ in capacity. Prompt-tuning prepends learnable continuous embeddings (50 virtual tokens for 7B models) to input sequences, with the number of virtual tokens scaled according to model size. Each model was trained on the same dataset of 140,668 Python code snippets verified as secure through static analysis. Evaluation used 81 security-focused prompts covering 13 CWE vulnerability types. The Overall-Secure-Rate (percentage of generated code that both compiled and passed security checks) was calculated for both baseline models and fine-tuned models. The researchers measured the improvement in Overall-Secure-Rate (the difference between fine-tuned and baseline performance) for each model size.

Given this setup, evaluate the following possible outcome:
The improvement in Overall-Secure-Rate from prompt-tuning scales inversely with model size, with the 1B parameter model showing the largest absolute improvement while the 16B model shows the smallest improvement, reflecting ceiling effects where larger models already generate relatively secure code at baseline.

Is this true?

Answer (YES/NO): NO